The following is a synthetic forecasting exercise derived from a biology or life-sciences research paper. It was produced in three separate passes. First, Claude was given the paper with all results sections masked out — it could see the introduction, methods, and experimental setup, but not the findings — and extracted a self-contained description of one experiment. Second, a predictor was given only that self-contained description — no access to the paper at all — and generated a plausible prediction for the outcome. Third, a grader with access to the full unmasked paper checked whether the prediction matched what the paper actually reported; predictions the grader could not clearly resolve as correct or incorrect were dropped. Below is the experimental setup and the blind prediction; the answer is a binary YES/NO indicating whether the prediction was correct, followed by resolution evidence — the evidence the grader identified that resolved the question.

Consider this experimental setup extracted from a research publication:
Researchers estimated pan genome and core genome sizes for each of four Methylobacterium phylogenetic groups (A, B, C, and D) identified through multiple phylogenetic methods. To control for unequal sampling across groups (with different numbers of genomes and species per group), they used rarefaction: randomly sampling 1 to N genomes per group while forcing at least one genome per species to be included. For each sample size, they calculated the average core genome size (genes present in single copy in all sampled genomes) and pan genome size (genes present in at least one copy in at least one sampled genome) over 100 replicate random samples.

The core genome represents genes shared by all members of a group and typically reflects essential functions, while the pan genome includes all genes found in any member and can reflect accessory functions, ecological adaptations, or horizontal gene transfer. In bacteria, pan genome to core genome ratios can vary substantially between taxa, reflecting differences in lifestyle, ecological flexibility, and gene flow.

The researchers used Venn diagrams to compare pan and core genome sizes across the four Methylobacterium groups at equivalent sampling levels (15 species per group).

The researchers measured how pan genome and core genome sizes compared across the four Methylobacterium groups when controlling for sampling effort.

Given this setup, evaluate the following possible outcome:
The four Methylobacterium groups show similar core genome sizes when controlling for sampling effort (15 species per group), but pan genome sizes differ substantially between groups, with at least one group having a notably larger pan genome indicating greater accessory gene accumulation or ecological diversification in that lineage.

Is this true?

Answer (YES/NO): NO